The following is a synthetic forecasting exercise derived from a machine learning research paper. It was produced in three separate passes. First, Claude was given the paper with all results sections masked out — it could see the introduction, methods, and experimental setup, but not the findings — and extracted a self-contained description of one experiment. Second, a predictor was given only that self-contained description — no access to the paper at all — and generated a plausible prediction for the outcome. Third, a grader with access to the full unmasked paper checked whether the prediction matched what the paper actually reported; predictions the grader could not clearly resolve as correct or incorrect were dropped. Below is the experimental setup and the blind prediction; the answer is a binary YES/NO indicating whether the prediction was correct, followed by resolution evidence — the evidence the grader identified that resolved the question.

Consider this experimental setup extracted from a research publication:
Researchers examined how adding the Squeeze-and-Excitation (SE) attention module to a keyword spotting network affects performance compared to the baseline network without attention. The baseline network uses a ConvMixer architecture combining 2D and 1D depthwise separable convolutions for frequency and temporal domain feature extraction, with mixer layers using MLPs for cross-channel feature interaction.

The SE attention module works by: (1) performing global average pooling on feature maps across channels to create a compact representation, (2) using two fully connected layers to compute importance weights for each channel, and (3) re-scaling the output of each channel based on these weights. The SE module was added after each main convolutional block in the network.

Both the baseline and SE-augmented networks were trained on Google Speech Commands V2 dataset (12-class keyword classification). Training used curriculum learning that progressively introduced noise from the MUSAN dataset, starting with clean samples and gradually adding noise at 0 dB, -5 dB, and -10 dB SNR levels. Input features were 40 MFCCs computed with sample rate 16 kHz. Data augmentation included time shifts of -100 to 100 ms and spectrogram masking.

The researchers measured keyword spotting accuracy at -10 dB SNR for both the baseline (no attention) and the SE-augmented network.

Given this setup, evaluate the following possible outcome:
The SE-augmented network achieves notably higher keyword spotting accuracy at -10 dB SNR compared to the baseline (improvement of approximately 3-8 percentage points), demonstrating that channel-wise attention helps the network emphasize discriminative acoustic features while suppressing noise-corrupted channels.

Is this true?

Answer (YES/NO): NO